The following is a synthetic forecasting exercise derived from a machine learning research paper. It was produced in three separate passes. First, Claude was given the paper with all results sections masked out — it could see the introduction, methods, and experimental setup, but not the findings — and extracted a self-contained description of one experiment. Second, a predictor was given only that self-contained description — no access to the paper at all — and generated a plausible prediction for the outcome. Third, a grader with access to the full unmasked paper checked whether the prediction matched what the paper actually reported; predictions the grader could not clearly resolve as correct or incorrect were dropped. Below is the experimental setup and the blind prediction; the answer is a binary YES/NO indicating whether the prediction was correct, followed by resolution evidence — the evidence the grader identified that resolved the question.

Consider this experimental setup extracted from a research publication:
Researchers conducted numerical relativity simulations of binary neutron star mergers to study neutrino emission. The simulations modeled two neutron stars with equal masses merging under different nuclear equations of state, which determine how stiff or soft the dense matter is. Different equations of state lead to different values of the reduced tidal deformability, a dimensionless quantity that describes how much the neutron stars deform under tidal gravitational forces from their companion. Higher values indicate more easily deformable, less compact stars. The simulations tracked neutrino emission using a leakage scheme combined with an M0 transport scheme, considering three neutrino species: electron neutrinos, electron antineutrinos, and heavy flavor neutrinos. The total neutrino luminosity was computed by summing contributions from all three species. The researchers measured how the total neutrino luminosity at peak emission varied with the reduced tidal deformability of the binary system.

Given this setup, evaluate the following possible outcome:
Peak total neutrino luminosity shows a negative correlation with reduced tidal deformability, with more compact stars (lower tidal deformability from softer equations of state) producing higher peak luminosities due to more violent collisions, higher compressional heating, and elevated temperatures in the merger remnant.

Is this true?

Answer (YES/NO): NO